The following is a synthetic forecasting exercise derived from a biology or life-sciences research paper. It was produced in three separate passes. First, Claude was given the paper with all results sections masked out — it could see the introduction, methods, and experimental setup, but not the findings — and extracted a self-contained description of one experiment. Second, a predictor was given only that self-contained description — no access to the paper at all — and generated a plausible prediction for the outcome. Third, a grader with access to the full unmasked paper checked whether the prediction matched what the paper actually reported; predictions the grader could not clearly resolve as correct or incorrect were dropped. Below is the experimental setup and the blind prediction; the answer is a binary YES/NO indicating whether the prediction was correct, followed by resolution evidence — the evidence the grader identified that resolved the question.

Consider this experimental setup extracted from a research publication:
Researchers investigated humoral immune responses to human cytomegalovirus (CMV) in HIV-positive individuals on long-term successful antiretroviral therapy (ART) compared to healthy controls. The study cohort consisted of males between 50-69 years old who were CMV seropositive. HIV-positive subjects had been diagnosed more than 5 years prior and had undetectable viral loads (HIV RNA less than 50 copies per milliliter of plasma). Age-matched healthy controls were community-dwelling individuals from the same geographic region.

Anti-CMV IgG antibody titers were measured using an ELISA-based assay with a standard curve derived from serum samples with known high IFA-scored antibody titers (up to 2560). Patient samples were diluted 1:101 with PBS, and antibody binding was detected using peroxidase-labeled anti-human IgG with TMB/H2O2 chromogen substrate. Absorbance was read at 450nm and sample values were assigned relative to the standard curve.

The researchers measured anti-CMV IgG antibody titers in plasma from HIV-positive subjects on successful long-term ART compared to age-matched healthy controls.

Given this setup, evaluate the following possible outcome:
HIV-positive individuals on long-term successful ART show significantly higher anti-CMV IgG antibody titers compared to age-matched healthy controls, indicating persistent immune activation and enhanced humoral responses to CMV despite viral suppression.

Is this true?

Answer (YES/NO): NO